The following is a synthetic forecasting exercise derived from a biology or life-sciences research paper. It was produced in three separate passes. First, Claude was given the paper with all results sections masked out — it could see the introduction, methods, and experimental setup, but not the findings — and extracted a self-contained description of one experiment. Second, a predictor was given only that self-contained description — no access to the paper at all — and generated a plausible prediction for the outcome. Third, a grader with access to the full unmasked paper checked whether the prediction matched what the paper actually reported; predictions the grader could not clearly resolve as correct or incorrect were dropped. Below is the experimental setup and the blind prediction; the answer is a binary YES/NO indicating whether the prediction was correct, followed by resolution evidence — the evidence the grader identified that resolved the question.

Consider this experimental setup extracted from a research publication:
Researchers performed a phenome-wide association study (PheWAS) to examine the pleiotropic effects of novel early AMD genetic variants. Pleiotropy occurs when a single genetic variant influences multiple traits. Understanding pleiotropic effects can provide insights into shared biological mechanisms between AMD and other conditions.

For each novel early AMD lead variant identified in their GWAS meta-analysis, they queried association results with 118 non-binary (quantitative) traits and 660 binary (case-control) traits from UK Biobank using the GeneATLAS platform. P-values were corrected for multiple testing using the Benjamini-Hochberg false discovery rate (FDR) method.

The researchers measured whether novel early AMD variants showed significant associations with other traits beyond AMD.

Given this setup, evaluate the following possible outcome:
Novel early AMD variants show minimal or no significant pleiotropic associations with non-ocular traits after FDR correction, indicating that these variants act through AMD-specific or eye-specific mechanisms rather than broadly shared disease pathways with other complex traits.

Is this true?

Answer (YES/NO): NO